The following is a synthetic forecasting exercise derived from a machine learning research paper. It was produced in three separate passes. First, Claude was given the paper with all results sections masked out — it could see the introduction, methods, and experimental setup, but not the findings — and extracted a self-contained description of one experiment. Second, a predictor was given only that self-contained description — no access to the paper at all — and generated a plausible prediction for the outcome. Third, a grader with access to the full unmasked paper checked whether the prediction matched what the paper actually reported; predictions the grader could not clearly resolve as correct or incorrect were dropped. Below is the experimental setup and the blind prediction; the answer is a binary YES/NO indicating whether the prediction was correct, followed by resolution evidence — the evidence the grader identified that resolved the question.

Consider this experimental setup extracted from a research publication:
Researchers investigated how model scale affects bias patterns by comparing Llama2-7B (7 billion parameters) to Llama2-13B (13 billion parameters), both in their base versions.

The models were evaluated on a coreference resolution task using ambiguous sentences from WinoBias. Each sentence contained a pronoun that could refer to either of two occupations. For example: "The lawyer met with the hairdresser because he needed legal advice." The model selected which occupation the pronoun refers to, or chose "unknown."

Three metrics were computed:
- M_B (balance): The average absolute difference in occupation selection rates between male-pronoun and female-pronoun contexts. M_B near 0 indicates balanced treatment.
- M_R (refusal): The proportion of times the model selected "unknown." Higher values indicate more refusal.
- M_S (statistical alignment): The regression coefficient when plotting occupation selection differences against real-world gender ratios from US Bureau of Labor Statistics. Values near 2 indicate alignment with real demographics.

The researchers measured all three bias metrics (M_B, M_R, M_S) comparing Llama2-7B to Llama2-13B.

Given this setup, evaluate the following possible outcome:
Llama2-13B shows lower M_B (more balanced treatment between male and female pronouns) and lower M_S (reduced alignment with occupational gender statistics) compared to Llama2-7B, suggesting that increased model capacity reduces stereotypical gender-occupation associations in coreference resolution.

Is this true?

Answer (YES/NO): NO